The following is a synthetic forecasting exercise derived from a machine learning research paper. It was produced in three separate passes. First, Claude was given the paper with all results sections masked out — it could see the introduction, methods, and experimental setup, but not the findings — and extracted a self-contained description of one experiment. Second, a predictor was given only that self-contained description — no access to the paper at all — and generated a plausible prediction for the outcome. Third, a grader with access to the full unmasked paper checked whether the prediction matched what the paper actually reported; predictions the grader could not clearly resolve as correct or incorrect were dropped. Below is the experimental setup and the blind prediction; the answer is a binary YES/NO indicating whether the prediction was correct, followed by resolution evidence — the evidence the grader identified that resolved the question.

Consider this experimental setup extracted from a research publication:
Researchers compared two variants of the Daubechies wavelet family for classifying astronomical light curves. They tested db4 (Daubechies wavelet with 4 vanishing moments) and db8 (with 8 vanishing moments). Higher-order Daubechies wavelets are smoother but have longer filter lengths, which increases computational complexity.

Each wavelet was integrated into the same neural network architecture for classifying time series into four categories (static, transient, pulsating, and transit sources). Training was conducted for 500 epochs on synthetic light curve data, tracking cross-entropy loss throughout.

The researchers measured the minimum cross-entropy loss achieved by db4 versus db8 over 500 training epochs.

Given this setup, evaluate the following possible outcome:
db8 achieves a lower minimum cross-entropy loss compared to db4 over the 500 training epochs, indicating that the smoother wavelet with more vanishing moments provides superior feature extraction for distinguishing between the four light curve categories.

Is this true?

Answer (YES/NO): NO